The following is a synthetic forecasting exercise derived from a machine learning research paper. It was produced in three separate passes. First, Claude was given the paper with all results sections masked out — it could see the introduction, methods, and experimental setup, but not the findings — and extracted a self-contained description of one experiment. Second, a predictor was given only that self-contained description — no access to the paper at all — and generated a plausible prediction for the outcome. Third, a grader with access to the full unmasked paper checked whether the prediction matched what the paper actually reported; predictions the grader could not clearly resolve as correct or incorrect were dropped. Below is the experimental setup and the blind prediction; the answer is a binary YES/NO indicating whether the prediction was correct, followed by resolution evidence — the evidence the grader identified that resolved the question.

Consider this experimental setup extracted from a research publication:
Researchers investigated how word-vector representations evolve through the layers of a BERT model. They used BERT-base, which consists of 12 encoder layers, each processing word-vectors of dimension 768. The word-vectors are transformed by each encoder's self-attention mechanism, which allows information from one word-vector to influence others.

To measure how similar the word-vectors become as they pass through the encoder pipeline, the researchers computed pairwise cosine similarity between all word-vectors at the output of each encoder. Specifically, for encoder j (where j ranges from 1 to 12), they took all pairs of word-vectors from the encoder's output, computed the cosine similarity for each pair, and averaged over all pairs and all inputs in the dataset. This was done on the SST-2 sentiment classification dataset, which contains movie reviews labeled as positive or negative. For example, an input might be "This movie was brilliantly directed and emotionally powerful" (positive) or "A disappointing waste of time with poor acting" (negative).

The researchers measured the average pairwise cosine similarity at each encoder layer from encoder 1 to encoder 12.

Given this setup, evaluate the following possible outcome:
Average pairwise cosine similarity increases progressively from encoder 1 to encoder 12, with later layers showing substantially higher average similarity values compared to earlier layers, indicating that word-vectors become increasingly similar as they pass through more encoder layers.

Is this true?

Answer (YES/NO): YES